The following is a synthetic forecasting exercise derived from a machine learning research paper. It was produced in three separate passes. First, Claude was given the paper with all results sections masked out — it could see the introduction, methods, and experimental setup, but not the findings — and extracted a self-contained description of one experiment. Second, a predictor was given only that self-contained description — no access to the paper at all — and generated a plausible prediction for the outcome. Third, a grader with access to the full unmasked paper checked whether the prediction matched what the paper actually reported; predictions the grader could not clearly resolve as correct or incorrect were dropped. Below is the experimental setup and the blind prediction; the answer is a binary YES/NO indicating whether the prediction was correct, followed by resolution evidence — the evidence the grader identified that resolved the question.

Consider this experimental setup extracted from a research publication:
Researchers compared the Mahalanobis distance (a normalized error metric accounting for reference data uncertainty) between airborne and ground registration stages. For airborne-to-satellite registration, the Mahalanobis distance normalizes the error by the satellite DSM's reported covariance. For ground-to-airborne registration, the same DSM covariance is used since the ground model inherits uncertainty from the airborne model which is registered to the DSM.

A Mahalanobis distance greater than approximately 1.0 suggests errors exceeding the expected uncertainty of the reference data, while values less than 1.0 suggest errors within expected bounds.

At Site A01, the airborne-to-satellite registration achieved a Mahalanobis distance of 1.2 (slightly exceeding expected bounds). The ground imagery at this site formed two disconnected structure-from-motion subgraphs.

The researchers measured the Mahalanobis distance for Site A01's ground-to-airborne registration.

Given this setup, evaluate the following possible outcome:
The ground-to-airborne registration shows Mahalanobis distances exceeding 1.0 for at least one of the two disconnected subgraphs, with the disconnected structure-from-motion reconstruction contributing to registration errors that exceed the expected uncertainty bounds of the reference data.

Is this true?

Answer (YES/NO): YES